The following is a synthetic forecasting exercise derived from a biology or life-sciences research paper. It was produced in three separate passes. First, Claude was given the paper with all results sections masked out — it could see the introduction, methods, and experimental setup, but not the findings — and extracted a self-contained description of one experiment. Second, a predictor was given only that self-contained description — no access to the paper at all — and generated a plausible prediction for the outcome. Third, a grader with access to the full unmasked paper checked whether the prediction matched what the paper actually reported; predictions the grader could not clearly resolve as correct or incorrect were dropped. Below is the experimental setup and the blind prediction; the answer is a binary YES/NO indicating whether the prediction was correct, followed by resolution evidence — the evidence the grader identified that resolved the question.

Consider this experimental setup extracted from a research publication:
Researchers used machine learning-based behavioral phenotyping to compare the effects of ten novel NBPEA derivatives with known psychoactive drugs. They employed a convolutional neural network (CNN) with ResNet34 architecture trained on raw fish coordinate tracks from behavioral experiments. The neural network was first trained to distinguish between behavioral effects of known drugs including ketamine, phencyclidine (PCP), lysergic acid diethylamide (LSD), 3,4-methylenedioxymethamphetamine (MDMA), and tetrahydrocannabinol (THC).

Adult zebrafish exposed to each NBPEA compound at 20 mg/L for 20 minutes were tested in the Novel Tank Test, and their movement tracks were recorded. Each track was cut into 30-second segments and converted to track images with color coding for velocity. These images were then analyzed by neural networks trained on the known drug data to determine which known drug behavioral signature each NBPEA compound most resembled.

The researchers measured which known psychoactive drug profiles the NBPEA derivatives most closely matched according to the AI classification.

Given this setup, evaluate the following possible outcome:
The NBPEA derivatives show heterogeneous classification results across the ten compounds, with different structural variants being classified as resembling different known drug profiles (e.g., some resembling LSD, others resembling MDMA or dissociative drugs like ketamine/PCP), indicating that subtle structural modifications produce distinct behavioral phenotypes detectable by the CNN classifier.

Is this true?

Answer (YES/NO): NO